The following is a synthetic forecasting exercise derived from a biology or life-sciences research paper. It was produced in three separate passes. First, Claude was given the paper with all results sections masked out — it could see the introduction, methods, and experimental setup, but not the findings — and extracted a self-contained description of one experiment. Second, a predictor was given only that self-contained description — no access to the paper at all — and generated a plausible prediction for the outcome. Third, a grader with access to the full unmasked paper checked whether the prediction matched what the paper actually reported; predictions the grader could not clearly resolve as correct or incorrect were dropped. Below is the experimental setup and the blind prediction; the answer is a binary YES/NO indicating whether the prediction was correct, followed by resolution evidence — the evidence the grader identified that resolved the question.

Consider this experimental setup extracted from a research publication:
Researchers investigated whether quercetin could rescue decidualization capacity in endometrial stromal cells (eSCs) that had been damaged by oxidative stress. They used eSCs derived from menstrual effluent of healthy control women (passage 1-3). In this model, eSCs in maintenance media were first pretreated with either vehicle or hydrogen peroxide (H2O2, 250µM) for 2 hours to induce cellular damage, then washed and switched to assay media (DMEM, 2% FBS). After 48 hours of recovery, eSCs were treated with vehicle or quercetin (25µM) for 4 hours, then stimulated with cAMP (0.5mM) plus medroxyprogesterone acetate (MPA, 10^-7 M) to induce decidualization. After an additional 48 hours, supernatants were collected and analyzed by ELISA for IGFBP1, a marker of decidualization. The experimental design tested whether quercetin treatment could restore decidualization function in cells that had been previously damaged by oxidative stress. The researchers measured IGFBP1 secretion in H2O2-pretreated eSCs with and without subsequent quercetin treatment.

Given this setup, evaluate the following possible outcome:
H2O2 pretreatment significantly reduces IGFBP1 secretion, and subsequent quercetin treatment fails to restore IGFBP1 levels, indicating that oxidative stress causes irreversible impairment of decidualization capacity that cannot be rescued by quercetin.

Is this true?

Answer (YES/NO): NO